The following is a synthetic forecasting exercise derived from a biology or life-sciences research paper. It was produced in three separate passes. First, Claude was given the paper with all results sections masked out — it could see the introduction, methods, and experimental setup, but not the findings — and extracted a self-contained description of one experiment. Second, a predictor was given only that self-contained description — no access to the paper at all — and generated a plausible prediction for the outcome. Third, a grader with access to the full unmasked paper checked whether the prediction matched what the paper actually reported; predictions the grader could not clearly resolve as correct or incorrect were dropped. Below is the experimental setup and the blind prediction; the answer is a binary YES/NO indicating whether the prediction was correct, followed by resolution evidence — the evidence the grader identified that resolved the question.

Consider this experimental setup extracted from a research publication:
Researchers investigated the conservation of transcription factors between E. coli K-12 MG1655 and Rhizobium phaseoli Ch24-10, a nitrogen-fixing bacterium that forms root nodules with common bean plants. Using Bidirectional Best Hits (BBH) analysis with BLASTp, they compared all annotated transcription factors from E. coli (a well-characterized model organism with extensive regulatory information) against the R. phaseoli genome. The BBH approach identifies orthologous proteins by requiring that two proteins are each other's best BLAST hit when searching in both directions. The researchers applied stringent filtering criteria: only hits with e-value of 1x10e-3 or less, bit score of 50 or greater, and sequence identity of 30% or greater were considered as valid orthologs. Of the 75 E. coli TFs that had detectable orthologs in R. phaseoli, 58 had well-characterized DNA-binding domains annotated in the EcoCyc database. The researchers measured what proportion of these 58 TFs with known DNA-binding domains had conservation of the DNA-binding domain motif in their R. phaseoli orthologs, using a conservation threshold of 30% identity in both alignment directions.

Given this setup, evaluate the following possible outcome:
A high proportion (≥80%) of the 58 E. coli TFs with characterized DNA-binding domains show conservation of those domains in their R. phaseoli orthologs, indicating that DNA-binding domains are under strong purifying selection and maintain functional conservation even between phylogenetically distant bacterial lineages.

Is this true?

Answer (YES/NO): YES